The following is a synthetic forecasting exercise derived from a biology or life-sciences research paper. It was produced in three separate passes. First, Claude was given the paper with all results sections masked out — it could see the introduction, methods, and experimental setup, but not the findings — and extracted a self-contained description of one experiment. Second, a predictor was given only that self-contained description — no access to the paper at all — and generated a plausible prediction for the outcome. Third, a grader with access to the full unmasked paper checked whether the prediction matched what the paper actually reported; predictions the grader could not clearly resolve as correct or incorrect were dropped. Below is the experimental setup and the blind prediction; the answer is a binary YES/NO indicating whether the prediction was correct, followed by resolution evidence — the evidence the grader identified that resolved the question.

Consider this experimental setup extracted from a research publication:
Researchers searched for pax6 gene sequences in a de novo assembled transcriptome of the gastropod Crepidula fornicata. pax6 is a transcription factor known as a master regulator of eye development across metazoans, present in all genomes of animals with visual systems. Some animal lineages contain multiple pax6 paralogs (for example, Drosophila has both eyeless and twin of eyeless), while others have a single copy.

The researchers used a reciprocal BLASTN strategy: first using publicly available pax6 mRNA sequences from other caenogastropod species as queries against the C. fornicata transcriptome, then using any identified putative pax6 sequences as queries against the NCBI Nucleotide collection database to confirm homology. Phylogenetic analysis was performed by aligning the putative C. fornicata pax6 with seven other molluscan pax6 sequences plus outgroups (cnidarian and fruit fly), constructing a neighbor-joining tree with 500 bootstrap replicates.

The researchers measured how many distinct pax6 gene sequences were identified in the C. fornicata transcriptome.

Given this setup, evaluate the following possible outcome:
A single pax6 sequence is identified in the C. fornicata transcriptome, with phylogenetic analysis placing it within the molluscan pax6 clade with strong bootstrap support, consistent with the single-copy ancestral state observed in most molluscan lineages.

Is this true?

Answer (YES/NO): YES